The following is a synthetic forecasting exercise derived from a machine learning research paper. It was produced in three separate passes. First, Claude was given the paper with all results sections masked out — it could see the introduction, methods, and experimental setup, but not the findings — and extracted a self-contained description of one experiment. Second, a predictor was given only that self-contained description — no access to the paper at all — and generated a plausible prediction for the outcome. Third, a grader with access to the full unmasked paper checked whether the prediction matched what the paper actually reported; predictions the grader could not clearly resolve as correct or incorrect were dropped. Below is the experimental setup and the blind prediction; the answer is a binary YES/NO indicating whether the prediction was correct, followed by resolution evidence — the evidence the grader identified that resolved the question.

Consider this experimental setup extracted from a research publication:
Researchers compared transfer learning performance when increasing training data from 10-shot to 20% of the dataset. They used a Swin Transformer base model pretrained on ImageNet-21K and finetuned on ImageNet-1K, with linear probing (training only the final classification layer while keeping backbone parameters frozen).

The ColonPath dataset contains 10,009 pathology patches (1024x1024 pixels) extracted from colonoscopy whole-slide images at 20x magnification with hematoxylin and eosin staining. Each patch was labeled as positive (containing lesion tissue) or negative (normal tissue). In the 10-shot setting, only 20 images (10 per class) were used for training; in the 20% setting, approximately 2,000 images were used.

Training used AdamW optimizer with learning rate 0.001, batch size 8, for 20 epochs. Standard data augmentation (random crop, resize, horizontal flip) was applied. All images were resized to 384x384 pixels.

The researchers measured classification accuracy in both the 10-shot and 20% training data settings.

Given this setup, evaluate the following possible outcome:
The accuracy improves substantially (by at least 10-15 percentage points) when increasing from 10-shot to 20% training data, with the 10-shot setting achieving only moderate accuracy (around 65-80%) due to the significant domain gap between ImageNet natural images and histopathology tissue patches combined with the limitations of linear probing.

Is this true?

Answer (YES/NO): YES